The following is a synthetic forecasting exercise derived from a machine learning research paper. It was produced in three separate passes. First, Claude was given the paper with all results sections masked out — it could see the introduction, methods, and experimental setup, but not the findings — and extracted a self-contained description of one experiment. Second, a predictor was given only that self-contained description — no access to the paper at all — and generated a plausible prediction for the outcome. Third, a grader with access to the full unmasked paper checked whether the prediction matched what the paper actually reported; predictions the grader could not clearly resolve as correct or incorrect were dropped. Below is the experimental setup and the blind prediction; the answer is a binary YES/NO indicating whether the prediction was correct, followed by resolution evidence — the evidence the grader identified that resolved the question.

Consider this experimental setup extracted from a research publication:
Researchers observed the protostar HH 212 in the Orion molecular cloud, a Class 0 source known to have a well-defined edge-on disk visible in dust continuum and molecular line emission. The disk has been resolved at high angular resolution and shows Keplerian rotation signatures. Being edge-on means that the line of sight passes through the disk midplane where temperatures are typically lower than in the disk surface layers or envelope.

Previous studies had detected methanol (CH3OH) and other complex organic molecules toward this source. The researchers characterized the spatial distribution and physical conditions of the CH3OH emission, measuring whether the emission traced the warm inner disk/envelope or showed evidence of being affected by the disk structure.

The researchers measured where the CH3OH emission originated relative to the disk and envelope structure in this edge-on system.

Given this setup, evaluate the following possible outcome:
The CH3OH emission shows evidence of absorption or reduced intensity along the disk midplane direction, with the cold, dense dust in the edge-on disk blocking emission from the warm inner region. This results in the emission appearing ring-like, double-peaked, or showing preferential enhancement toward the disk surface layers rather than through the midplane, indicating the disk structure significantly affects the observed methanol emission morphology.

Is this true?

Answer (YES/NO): YES